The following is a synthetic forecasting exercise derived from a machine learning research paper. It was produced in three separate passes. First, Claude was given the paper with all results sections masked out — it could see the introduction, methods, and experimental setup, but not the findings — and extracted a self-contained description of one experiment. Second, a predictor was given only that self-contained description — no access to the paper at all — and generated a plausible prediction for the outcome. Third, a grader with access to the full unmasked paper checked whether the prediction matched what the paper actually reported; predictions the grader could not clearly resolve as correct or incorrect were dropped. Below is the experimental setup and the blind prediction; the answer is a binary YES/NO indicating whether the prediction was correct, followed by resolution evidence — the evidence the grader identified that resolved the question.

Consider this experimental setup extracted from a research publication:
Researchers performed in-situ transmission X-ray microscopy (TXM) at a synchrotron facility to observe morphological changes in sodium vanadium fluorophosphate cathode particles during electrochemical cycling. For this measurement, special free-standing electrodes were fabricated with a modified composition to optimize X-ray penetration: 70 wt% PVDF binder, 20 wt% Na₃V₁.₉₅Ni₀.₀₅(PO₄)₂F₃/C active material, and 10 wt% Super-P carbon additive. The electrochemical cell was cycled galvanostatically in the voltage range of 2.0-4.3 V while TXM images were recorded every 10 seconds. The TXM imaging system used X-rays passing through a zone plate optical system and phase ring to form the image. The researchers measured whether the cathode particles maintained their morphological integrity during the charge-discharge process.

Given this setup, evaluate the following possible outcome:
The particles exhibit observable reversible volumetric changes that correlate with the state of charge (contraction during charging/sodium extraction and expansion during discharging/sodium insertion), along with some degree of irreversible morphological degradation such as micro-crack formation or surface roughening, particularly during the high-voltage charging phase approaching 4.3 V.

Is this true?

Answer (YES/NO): NO